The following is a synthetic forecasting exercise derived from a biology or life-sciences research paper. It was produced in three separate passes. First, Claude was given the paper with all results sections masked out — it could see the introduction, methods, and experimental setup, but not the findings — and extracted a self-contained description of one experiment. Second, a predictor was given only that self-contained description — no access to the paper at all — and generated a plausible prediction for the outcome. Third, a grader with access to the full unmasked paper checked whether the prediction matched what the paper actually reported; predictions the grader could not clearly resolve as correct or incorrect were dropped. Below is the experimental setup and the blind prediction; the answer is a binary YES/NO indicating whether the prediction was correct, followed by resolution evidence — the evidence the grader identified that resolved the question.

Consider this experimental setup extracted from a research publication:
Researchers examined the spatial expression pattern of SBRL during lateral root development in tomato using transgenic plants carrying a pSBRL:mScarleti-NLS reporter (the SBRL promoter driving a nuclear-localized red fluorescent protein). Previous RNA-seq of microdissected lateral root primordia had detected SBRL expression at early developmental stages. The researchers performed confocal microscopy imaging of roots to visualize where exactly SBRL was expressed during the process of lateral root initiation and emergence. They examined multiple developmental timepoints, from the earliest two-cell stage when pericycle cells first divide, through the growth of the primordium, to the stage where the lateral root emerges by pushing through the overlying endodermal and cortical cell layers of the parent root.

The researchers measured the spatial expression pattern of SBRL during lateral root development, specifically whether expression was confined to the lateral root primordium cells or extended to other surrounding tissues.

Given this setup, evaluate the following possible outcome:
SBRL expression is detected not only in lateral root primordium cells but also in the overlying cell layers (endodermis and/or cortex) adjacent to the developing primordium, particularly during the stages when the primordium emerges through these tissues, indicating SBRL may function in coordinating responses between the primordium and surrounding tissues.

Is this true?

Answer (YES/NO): YES